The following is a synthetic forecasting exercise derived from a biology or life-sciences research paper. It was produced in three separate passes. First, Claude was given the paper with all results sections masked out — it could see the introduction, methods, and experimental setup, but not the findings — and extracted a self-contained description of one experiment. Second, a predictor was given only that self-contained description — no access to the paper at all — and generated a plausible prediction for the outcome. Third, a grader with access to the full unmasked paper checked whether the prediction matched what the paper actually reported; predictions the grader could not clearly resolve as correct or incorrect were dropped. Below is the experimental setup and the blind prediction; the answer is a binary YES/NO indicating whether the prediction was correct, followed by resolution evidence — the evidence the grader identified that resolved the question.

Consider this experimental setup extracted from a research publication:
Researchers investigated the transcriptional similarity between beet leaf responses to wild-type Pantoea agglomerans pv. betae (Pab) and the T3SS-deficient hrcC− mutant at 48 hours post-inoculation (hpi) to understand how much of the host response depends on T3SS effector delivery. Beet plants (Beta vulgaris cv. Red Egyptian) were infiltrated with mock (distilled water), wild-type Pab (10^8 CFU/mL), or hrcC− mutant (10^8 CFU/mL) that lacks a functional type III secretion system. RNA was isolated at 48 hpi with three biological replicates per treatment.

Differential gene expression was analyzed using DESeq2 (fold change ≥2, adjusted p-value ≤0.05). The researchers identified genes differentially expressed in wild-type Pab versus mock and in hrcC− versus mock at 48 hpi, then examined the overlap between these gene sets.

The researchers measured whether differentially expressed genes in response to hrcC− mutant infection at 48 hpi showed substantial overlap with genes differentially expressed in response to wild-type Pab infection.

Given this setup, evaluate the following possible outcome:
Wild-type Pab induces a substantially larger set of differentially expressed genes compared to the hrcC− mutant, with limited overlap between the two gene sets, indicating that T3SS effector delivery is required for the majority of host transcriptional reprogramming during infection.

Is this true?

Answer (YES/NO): YES